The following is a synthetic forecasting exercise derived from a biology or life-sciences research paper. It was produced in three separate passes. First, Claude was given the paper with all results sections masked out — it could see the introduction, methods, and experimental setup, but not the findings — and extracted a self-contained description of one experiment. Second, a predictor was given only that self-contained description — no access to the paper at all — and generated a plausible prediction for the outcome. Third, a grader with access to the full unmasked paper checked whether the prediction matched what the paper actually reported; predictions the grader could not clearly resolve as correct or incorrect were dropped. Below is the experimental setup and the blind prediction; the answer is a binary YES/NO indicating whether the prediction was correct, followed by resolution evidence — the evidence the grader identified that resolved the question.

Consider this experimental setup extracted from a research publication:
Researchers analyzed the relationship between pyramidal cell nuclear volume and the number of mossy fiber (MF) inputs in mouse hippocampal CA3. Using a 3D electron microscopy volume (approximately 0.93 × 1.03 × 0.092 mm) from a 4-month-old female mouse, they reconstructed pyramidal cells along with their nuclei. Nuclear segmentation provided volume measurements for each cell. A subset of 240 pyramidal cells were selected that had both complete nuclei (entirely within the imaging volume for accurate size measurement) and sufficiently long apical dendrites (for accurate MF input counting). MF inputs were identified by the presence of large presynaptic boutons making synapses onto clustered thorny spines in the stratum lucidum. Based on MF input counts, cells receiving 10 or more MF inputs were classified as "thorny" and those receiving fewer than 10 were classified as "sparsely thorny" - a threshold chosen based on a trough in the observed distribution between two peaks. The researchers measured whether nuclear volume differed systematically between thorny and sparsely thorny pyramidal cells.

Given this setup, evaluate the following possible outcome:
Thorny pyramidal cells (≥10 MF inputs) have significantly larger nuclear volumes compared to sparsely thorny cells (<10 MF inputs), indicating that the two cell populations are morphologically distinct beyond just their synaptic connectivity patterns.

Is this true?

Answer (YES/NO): YES